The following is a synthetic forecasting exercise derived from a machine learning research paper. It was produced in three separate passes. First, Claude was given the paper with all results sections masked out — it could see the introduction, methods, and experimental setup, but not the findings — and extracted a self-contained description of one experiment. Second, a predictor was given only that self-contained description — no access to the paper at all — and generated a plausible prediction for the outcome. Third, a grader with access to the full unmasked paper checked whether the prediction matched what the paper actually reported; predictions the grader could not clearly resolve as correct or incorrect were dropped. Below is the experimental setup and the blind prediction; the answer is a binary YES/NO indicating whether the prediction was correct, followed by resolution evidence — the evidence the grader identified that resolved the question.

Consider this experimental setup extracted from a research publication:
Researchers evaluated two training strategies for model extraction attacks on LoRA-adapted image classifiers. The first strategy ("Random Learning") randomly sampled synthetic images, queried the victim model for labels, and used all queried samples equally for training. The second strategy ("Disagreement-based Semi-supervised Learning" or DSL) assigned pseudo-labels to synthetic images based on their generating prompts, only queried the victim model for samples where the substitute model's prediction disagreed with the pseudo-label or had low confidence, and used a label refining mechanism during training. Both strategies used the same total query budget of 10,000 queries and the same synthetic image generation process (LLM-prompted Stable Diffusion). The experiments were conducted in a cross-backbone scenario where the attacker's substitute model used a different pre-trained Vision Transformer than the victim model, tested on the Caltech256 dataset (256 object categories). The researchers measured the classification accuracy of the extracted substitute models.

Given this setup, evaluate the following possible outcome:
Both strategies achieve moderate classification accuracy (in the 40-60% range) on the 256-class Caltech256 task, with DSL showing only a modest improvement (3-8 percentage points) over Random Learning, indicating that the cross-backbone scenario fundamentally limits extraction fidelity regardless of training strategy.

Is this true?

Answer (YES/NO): NO